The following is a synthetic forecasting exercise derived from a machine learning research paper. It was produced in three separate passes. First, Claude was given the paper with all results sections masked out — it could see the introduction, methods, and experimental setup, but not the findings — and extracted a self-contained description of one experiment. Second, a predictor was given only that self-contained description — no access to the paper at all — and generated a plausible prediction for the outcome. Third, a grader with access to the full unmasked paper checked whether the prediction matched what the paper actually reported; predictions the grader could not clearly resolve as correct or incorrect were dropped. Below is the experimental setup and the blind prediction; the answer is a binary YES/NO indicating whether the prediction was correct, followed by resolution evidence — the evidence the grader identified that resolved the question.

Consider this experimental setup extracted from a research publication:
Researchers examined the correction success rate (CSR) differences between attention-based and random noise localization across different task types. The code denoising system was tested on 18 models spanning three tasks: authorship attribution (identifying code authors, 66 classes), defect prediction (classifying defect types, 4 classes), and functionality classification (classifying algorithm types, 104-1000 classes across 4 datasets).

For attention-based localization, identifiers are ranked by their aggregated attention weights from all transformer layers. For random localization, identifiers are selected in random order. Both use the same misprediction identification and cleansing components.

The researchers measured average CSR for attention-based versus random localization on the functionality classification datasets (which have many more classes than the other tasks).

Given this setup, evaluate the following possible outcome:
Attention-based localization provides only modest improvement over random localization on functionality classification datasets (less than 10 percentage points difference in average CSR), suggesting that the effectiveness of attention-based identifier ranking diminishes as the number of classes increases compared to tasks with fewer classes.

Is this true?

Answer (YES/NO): NO